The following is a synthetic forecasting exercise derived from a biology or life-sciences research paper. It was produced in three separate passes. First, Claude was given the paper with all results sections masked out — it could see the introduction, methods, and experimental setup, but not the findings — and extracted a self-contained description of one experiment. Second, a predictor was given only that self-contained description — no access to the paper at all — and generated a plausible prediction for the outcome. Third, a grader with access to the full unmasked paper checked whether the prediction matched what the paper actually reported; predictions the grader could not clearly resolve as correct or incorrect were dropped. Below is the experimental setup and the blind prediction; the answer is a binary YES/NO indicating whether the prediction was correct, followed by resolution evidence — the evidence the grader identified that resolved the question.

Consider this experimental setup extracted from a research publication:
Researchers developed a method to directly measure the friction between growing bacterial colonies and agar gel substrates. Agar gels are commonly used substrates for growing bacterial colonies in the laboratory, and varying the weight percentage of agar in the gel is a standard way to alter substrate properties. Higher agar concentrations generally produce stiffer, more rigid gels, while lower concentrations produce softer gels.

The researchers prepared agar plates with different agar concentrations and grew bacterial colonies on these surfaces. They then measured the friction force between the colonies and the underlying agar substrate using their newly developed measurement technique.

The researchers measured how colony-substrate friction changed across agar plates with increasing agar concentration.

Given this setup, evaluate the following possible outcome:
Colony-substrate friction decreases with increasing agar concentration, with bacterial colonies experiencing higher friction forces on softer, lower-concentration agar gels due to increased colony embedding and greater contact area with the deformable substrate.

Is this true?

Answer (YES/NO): NO